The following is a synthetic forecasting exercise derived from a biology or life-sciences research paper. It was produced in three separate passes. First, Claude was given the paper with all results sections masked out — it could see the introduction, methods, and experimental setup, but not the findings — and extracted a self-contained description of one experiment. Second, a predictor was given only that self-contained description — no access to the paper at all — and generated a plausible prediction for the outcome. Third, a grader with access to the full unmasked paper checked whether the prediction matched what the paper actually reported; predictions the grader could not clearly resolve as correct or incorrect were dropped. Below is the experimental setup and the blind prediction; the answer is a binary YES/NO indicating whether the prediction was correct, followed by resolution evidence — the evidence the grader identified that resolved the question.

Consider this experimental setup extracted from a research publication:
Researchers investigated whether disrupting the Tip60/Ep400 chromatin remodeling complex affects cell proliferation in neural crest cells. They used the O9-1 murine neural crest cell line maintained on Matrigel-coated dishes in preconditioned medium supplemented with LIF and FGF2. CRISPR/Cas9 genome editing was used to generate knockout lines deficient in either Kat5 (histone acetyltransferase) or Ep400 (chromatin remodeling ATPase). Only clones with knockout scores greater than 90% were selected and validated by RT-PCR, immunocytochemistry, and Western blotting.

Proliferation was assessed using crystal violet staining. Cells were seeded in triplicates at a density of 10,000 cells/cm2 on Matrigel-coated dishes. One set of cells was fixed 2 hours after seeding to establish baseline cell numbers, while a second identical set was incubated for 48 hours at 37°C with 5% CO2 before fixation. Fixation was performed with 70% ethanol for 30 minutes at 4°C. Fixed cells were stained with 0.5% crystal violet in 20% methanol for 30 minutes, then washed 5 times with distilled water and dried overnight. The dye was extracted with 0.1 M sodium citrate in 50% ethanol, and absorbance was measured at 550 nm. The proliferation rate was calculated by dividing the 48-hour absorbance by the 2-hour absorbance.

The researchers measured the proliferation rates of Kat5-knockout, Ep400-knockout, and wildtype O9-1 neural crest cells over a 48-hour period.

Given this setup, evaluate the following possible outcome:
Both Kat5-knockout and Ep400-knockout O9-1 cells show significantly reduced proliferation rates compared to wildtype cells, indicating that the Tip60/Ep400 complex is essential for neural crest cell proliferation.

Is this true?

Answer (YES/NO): YES